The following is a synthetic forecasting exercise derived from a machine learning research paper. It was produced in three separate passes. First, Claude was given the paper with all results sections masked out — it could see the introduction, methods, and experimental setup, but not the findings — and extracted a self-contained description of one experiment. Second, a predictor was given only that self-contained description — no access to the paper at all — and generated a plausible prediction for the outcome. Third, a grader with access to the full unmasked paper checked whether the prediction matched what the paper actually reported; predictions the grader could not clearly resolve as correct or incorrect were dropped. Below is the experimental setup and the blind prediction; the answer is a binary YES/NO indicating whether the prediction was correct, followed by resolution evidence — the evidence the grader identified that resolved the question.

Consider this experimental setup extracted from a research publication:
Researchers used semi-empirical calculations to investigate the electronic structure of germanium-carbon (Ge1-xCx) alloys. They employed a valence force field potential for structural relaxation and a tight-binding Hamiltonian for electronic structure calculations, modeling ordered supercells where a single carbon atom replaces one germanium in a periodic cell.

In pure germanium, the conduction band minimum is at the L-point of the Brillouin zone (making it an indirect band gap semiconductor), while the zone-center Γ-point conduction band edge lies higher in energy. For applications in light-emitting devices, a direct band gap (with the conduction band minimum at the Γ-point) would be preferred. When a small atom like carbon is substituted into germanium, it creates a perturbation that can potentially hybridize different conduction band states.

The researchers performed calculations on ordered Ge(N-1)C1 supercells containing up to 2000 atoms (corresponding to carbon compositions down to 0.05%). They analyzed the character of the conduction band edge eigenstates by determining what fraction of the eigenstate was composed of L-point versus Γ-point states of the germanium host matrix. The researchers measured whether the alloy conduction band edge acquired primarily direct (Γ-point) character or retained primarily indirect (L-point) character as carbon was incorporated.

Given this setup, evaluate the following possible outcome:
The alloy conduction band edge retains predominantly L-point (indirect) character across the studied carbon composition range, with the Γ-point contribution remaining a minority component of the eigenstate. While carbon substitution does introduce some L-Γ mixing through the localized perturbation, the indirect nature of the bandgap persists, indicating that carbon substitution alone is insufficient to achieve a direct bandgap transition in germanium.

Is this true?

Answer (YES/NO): YES